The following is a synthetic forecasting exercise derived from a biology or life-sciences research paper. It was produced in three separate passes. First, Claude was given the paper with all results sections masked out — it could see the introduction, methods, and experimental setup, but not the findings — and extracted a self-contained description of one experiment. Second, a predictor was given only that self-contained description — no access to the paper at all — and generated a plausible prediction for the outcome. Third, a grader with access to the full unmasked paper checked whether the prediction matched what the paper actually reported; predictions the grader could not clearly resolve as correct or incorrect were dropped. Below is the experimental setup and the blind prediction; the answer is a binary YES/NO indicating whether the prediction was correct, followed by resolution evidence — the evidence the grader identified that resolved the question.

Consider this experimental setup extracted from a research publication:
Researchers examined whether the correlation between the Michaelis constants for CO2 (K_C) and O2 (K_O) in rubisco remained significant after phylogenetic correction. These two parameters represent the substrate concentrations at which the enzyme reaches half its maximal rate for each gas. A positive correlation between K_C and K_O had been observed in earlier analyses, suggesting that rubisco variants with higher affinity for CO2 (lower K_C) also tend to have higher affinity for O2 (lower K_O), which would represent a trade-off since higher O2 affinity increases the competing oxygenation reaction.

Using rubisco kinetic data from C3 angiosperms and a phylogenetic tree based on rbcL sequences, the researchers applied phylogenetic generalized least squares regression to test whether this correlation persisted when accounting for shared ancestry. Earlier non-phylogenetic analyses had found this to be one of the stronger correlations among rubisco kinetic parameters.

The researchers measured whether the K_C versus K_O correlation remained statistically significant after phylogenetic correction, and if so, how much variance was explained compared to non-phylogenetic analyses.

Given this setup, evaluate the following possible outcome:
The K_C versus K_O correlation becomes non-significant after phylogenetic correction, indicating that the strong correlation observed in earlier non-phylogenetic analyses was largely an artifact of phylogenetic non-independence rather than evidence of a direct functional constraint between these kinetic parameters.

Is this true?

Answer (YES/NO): NO